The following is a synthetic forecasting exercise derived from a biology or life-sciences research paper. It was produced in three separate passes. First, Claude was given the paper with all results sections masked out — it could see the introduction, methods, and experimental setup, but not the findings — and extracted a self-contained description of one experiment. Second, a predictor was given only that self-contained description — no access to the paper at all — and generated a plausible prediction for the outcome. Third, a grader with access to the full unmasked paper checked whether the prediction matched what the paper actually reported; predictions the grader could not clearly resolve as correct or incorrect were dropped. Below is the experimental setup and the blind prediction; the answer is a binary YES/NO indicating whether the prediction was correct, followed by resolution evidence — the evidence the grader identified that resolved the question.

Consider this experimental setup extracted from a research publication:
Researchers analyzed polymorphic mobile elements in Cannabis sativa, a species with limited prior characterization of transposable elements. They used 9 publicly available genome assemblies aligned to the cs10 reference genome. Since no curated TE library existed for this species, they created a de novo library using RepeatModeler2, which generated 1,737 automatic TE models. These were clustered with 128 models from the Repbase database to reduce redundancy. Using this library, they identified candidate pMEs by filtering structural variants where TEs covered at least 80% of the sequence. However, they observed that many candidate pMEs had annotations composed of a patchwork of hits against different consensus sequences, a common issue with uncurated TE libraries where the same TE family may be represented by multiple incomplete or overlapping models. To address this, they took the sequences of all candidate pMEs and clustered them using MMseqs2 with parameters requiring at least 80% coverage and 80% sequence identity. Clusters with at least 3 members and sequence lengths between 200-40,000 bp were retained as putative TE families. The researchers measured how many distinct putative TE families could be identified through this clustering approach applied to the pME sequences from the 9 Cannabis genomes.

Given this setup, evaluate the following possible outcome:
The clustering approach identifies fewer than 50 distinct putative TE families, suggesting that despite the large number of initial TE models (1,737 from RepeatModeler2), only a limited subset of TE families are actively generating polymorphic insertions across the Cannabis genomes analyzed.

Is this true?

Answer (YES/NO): NO